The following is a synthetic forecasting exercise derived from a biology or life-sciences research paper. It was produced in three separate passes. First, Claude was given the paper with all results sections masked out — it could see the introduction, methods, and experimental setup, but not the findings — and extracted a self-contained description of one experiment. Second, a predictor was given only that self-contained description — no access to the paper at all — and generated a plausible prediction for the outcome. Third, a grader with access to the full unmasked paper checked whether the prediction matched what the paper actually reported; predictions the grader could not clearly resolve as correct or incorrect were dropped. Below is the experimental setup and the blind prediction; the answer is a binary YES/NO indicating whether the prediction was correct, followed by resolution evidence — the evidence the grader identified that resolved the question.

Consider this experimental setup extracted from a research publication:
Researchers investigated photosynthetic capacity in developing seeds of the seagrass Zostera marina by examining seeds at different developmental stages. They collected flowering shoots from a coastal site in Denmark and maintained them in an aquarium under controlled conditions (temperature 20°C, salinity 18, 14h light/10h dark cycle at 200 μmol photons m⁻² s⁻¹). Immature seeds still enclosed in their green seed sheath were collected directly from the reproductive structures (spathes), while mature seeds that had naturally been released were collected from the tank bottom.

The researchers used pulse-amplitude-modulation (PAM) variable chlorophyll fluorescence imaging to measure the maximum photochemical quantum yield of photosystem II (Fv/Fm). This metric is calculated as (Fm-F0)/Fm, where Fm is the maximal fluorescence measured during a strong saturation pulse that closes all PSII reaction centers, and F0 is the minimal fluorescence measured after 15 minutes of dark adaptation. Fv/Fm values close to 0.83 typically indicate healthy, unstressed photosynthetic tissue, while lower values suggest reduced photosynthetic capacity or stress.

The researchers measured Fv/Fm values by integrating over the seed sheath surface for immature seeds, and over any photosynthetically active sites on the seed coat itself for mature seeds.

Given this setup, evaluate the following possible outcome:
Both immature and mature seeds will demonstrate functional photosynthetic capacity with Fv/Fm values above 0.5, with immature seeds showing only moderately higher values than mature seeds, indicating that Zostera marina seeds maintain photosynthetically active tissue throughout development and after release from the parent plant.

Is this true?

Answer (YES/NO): NO